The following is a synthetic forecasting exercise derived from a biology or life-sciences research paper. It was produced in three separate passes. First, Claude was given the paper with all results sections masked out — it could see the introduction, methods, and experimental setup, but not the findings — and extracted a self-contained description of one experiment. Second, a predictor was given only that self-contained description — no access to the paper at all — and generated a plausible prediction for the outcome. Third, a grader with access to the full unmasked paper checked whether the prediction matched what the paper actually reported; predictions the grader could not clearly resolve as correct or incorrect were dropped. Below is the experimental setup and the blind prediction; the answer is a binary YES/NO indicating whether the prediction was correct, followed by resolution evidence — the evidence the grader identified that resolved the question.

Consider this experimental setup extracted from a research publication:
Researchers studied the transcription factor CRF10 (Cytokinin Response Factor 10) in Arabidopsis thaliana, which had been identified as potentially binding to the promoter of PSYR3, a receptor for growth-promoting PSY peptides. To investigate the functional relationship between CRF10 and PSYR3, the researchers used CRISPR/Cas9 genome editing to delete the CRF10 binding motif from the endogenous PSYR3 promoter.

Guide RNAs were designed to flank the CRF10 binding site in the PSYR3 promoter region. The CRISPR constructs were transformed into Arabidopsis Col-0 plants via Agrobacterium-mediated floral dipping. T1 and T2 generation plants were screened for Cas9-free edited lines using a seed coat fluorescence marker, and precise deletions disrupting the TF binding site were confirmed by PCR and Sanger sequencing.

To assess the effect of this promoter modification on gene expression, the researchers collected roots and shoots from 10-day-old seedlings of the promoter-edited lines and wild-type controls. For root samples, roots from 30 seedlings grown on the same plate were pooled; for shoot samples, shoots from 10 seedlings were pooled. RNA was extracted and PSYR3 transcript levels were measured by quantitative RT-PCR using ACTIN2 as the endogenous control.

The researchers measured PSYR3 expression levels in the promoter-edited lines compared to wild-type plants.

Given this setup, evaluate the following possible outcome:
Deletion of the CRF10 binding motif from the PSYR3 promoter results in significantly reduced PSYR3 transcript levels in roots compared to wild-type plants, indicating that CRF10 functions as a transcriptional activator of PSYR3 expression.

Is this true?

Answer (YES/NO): YES